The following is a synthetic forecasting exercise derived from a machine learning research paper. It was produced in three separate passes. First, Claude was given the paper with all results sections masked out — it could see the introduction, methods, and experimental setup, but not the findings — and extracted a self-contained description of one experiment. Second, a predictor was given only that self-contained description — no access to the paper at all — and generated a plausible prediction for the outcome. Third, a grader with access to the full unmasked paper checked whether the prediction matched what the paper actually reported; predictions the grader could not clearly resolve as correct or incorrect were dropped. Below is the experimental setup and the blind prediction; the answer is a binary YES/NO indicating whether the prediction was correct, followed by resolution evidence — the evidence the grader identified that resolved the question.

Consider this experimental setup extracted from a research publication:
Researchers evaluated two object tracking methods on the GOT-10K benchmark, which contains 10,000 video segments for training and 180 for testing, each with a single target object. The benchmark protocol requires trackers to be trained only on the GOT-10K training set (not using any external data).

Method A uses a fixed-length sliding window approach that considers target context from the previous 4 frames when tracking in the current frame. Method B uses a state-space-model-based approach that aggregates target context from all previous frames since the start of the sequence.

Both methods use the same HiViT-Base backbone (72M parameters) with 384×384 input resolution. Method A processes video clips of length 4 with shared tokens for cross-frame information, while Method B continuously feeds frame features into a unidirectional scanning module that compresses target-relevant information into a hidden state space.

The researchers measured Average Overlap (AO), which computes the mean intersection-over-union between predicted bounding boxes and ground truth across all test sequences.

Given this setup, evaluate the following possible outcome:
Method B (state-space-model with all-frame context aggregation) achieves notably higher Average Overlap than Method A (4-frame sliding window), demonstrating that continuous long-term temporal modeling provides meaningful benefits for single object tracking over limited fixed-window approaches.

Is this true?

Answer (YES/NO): NO